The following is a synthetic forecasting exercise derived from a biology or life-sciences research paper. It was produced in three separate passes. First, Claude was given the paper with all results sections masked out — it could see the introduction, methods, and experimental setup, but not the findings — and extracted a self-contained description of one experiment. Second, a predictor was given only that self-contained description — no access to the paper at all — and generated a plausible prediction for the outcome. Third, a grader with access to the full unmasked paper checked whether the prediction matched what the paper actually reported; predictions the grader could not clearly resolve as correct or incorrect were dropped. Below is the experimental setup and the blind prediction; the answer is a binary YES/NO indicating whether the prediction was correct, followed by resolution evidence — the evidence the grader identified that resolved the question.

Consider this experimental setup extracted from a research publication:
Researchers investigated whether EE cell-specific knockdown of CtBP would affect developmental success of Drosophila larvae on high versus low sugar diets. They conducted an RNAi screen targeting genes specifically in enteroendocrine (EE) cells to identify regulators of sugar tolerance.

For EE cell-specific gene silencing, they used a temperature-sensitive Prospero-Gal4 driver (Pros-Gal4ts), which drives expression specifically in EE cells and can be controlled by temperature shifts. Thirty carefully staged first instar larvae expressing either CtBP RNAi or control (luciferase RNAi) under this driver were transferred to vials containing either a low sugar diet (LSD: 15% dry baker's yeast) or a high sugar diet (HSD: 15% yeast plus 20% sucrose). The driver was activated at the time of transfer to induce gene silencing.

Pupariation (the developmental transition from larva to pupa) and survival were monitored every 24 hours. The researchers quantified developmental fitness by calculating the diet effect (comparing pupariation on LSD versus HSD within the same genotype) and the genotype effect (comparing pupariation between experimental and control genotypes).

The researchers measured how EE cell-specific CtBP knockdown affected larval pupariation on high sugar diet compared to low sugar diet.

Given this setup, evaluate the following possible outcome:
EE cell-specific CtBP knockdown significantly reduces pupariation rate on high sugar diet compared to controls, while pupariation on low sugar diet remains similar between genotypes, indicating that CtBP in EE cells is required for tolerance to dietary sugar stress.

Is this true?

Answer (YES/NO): YES